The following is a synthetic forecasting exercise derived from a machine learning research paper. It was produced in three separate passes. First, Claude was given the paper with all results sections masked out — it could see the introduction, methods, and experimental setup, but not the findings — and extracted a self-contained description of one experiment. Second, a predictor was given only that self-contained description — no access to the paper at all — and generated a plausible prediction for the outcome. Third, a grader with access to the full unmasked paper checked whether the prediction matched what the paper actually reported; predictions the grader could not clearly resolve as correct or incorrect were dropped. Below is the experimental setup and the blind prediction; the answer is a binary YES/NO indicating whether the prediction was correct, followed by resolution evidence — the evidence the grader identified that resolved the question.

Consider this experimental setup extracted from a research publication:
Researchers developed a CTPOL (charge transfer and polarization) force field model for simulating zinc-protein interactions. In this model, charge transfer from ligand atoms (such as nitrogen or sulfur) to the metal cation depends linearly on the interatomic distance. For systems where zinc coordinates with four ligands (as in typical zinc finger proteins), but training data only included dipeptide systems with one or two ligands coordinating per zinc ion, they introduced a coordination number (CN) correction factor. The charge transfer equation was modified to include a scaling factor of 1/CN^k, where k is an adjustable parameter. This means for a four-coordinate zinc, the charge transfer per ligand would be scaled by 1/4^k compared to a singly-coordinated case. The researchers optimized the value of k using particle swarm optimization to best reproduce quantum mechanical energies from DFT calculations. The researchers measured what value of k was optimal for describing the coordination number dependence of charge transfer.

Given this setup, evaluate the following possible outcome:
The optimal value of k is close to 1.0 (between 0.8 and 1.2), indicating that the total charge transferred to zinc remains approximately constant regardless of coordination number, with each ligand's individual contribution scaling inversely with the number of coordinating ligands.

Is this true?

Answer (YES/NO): NO